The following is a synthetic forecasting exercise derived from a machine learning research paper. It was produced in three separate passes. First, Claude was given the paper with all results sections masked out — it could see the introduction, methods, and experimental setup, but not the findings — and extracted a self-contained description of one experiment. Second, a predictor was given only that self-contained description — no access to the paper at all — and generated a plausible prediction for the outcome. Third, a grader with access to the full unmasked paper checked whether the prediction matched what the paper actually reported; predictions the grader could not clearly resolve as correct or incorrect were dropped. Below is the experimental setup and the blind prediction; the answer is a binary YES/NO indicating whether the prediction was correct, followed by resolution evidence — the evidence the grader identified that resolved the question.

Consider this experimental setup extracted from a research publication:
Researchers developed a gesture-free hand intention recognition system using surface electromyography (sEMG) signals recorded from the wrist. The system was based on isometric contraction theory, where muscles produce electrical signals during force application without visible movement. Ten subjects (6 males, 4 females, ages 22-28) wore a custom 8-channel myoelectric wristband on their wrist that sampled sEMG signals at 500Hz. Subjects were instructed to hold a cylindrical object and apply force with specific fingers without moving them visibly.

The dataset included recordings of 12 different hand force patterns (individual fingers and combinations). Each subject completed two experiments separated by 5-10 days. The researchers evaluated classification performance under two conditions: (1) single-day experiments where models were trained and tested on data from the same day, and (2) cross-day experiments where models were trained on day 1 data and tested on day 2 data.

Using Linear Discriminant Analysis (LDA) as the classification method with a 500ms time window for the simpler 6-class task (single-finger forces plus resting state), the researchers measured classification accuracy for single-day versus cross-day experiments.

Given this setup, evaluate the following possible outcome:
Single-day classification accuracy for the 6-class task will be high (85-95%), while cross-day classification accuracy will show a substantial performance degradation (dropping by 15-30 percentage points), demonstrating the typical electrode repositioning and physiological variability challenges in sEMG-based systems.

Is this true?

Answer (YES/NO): YES